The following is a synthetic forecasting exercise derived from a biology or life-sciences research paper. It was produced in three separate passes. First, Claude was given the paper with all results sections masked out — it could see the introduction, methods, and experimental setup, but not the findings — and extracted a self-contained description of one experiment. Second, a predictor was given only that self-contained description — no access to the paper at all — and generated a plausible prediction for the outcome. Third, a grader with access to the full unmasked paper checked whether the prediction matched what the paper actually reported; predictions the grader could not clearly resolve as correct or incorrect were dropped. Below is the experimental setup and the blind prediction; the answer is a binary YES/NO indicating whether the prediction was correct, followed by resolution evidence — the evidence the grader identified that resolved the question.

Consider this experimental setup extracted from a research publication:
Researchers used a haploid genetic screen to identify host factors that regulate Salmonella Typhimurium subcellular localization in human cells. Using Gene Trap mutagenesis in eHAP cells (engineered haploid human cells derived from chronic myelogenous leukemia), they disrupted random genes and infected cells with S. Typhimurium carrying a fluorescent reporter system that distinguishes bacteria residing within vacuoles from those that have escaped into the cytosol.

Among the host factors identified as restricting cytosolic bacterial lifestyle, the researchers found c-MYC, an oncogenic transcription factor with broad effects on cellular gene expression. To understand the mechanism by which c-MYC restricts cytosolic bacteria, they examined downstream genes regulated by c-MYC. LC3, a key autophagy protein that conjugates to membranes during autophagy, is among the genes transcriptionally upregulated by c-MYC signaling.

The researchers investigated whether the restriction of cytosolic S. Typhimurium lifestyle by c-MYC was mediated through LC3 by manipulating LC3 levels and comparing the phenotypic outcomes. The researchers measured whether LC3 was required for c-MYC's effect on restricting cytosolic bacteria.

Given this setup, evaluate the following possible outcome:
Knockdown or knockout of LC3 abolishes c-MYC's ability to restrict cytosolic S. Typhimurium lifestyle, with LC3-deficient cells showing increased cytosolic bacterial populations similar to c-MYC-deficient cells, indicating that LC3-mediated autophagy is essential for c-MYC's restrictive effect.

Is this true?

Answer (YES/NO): YES